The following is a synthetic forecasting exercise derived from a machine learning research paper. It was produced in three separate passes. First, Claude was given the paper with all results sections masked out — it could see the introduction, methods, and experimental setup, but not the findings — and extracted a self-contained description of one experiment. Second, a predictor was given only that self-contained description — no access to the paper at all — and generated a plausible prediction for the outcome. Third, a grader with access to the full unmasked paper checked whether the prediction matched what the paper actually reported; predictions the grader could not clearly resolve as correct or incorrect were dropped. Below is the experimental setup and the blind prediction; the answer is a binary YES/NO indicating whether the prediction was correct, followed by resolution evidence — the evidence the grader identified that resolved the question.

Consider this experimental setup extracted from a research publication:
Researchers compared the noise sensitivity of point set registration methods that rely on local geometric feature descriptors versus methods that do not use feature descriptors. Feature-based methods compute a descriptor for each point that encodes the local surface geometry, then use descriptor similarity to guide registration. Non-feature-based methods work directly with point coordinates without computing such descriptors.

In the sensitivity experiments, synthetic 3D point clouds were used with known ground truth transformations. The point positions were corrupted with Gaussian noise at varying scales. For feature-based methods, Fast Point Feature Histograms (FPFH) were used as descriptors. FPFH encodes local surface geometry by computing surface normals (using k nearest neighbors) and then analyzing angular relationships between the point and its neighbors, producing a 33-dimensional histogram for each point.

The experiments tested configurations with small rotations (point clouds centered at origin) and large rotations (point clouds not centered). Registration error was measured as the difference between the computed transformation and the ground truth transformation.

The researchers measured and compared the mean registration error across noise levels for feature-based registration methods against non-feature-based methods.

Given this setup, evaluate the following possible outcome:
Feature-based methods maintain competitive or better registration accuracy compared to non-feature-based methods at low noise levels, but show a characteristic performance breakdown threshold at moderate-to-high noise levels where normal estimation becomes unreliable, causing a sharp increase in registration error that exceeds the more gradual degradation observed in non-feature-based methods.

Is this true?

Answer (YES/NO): NO